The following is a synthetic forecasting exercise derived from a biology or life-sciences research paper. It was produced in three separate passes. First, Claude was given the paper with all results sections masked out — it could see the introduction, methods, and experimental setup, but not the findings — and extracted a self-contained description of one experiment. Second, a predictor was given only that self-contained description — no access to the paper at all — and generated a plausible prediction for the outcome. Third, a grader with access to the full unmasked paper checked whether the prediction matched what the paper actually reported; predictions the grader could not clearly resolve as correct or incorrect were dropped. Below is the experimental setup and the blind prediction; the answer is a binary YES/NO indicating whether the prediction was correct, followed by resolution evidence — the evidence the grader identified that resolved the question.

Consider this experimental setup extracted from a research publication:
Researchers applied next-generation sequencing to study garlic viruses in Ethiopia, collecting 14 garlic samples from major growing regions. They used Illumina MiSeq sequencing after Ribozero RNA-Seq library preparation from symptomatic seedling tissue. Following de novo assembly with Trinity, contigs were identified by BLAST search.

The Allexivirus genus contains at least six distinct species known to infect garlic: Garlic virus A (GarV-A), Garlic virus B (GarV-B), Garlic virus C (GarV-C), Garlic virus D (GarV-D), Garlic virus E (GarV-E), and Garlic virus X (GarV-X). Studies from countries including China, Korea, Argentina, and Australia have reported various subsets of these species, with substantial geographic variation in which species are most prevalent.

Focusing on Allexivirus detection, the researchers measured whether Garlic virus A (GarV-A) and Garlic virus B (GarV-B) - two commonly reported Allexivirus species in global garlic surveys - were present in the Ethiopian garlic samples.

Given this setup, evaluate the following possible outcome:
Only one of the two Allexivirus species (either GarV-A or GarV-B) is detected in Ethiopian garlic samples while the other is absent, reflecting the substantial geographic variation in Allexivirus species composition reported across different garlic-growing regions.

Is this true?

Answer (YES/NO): NO